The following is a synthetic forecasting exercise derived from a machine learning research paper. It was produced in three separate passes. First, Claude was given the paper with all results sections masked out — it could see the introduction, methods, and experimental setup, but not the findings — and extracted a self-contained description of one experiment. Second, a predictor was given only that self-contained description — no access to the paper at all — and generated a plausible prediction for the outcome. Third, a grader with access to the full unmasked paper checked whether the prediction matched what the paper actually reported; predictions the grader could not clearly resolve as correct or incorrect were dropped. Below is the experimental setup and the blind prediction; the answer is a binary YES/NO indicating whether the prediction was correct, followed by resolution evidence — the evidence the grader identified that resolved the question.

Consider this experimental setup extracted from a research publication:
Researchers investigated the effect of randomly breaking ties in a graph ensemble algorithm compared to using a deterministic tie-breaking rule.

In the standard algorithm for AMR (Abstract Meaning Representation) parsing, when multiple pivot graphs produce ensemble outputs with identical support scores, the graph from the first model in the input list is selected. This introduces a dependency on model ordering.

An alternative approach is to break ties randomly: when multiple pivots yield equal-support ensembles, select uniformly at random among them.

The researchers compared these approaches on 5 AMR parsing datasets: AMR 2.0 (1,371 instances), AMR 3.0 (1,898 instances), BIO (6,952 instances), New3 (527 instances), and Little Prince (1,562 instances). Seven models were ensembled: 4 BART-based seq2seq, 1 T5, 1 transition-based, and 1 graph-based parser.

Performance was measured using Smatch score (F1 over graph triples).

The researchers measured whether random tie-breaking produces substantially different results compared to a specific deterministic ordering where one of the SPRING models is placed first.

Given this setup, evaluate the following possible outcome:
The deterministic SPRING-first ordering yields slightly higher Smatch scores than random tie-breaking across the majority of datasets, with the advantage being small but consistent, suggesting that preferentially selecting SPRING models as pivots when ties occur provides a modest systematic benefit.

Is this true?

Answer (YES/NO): NO